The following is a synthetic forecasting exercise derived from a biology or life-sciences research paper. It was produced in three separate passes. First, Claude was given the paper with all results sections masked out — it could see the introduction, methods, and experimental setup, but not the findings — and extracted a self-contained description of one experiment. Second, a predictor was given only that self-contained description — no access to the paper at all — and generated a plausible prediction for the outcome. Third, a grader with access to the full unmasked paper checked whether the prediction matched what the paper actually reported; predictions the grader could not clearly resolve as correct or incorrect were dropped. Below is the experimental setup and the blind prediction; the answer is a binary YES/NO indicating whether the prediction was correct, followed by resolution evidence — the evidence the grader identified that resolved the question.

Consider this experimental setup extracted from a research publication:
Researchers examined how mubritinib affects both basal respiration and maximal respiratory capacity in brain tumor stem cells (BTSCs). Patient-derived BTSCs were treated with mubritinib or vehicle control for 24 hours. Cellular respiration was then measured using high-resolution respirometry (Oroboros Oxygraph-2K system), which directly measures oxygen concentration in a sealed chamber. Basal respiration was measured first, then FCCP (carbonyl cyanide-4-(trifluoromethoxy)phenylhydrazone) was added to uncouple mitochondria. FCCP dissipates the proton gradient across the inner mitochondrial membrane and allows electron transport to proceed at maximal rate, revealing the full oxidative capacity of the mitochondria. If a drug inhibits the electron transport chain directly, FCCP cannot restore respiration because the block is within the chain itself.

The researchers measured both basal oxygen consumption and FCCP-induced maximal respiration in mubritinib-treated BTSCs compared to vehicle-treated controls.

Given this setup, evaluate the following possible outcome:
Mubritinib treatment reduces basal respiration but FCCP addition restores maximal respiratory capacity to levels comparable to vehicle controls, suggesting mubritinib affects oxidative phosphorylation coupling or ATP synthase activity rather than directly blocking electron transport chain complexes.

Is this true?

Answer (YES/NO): NO